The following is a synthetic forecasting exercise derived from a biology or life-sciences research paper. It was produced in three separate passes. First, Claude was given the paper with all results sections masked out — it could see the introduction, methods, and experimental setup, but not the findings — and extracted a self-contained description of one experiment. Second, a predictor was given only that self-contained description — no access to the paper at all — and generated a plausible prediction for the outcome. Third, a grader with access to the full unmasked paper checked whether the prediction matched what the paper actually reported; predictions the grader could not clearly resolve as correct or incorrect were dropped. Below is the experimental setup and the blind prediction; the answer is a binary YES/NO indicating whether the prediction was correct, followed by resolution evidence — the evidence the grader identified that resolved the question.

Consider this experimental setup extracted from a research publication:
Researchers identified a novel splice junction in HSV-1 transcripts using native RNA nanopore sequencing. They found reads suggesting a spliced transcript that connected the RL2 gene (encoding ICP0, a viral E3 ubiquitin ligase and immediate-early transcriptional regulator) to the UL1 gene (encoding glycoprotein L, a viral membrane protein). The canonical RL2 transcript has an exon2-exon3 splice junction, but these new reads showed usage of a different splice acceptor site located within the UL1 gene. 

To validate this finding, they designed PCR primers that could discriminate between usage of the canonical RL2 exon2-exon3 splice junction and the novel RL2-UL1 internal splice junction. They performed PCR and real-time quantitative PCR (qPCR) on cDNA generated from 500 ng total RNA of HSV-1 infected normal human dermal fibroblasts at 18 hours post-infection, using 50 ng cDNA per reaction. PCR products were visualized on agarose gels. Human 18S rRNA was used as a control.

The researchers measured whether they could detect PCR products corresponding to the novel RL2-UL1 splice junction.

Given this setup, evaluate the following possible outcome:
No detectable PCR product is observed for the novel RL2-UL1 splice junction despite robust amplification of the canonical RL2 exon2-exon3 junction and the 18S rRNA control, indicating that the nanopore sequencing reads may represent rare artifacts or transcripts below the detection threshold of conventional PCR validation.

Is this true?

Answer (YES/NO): NO